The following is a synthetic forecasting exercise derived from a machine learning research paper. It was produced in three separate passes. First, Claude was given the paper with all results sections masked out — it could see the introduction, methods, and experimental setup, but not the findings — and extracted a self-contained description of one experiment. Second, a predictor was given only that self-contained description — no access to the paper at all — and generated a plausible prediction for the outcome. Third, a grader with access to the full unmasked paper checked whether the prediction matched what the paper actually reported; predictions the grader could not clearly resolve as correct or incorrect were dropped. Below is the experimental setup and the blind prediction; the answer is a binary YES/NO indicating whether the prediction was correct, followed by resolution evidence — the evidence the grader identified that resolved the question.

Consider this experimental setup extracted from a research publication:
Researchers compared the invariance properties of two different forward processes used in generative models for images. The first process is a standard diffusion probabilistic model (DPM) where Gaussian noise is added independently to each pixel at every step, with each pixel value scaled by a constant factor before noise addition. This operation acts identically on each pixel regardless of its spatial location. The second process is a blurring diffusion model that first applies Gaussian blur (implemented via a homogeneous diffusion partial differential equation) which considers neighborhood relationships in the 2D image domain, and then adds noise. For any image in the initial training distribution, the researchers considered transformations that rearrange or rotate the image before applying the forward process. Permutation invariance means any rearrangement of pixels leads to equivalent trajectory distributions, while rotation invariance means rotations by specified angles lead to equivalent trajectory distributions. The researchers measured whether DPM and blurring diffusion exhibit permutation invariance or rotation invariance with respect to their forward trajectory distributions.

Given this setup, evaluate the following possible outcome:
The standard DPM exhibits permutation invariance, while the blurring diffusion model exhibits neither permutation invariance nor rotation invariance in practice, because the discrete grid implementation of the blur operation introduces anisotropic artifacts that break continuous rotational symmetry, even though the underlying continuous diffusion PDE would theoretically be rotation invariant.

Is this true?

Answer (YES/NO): NO